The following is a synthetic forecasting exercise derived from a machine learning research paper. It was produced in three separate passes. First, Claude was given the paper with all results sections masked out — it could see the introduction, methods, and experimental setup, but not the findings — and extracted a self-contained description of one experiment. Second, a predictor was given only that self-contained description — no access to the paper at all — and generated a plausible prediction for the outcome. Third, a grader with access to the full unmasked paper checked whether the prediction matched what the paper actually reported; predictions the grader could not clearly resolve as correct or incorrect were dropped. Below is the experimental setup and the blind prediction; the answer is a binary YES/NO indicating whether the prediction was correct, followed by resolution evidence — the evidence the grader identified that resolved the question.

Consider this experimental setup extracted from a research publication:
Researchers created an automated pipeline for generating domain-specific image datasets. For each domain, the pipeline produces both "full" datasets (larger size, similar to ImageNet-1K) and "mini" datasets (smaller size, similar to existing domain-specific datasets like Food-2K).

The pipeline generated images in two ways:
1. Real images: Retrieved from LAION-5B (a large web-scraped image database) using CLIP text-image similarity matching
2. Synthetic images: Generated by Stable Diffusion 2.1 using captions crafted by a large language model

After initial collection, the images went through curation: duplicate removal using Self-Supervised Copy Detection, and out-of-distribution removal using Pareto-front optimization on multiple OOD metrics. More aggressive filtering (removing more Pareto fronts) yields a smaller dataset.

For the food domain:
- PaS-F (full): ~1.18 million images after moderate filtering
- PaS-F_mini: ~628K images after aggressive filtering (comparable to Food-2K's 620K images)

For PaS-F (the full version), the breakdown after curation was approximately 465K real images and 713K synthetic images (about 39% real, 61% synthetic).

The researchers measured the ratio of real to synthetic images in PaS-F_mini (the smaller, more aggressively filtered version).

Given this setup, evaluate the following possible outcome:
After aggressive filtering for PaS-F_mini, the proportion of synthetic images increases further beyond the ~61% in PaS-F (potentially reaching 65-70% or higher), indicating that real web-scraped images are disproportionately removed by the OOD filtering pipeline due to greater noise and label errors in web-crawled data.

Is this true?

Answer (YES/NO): YES